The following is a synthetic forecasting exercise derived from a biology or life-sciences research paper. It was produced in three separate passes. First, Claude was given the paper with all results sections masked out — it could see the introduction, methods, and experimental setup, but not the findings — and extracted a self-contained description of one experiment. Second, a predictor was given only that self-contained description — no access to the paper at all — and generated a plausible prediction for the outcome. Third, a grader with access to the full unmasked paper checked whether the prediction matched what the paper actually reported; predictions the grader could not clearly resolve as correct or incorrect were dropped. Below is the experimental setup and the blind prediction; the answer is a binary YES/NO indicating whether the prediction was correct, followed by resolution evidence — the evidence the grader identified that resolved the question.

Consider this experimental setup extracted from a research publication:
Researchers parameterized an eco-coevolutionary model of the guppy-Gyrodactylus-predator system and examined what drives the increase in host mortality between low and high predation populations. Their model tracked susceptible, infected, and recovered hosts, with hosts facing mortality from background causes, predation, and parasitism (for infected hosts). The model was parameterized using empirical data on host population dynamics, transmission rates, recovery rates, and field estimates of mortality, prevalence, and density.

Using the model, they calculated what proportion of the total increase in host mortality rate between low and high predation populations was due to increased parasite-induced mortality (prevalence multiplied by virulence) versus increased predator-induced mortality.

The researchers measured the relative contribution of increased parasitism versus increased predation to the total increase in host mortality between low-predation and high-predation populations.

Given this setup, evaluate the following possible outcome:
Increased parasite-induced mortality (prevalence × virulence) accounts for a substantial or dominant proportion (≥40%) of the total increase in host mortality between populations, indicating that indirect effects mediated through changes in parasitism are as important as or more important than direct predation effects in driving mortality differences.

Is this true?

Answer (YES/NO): YES